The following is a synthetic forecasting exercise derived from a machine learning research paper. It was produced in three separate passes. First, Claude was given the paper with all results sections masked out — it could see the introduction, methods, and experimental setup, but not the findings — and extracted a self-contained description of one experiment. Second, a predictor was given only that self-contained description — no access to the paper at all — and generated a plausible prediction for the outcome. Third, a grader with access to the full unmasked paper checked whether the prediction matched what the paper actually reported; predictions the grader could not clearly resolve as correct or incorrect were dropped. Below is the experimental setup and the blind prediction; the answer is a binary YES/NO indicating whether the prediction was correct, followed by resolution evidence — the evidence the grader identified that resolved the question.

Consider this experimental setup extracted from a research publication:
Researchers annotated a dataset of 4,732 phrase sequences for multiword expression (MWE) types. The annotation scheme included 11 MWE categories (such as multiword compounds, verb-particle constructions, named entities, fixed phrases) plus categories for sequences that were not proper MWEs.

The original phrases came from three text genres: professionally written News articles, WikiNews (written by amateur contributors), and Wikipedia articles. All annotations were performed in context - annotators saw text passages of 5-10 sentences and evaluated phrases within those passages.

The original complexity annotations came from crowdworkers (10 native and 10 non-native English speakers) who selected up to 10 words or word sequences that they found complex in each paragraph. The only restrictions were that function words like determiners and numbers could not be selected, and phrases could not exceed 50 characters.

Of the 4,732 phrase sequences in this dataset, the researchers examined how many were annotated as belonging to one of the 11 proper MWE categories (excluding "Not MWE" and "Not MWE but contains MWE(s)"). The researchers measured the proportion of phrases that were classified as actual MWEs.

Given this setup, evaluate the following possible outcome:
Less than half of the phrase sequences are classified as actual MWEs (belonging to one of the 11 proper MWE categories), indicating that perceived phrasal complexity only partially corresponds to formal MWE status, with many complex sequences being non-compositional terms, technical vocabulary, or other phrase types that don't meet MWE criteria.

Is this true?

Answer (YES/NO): YES